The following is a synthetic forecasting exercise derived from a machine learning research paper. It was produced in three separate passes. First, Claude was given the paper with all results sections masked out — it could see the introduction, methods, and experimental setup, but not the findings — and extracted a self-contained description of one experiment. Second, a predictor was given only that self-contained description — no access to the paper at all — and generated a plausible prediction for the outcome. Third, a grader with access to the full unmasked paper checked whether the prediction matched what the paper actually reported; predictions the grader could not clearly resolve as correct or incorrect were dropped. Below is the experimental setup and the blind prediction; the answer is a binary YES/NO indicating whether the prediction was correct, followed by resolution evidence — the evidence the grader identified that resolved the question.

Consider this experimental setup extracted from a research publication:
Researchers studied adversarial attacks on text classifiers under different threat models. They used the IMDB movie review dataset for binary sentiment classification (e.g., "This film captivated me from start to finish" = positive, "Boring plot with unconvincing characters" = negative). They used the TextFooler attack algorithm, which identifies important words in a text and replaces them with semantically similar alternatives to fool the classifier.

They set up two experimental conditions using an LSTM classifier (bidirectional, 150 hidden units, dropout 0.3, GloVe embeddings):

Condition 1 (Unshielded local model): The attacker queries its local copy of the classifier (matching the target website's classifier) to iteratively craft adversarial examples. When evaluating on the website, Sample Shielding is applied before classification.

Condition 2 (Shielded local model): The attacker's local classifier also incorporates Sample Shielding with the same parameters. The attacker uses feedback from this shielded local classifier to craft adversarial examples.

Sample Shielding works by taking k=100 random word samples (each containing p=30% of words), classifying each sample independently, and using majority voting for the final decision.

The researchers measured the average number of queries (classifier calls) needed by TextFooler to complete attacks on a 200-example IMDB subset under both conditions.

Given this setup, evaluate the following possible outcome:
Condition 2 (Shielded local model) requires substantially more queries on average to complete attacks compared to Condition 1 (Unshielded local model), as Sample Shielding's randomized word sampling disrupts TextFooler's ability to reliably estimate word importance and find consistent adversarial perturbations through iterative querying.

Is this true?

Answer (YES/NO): YES